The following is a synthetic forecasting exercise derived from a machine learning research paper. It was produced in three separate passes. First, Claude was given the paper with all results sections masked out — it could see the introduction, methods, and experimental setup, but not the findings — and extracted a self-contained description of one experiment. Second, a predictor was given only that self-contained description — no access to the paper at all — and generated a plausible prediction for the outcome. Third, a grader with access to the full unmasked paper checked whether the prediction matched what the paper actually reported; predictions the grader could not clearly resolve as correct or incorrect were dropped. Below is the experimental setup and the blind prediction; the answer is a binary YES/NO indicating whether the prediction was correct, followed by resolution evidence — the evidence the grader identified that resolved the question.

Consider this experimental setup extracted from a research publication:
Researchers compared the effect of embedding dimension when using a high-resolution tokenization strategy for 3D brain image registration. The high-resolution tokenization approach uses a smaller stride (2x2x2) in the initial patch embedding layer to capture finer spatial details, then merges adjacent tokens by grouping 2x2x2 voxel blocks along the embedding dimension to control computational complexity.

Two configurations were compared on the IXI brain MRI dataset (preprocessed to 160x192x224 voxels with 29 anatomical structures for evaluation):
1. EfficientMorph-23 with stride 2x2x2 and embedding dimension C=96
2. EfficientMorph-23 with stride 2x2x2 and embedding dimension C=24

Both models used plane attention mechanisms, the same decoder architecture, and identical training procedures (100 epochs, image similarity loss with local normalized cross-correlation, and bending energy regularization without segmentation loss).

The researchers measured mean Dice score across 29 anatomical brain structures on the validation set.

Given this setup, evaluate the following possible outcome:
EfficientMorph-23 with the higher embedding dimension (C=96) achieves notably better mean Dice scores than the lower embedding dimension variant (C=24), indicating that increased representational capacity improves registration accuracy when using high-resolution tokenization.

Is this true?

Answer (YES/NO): NO